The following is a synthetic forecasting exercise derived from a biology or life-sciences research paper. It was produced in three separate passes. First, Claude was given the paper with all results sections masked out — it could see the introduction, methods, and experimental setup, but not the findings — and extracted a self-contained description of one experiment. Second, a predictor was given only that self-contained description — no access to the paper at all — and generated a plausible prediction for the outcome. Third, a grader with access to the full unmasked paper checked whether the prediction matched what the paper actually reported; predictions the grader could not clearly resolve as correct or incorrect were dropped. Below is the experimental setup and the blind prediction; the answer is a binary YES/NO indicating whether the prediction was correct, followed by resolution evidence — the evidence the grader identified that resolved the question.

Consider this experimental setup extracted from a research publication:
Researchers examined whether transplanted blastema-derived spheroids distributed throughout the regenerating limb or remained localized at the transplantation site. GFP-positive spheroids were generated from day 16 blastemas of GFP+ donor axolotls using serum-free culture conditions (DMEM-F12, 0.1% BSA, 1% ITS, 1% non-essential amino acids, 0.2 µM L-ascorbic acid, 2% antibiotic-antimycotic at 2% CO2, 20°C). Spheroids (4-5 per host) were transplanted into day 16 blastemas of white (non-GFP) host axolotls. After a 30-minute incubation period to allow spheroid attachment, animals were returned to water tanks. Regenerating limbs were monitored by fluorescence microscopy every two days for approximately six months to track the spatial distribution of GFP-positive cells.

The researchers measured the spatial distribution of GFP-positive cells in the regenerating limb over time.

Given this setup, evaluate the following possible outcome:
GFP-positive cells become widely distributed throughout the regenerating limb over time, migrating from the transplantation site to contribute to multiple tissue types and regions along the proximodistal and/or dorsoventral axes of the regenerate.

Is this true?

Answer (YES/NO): NO